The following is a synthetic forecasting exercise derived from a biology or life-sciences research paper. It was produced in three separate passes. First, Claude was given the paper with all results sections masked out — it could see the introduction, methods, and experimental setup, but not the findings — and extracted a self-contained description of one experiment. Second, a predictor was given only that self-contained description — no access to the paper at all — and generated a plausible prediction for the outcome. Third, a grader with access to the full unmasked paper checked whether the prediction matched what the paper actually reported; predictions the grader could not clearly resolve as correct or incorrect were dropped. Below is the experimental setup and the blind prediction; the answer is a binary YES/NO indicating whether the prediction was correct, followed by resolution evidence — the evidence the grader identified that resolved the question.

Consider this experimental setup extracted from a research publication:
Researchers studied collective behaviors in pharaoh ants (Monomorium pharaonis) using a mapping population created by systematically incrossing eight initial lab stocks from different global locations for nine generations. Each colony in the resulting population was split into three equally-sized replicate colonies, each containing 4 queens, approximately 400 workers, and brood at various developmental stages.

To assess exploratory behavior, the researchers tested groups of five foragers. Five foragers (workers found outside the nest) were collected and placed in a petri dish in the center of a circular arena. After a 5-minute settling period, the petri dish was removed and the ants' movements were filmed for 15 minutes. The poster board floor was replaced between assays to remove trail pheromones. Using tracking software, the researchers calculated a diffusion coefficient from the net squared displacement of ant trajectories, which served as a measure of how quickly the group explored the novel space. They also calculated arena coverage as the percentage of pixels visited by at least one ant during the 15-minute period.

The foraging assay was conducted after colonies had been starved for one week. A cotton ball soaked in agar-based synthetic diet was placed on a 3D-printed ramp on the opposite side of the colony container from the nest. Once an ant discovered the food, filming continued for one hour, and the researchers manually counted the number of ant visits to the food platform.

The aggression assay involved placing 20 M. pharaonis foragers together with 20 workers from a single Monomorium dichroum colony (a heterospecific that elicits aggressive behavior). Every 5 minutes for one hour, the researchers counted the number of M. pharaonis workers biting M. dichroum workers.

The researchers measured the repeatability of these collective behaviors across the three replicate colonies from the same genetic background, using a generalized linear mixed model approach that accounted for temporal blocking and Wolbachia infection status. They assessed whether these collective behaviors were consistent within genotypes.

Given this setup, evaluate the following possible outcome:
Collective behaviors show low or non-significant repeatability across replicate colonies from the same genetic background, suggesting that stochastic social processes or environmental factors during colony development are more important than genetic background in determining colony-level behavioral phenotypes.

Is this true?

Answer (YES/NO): NO